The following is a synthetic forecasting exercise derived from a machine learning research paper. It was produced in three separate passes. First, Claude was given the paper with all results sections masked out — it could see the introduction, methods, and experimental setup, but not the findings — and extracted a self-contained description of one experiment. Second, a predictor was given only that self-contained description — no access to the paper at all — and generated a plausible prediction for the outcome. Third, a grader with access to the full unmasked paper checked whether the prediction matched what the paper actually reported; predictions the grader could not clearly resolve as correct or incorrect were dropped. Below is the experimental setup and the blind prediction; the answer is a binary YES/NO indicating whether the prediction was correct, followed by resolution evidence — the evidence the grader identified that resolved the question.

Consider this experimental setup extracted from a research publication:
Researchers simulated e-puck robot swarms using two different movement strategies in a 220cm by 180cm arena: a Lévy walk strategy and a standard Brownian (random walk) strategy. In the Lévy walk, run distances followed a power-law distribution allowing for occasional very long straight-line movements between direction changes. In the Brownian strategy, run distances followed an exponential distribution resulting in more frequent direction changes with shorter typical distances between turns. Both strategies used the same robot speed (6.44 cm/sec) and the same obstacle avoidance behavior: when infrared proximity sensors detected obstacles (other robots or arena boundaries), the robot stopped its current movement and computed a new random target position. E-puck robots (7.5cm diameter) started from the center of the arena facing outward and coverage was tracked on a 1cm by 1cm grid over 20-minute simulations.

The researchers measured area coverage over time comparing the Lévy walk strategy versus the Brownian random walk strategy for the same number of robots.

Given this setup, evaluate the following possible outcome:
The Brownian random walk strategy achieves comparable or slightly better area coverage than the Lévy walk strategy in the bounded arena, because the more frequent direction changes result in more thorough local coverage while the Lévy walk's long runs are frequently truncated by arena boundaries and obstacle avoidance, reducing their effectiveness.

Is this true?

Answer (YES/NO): NO